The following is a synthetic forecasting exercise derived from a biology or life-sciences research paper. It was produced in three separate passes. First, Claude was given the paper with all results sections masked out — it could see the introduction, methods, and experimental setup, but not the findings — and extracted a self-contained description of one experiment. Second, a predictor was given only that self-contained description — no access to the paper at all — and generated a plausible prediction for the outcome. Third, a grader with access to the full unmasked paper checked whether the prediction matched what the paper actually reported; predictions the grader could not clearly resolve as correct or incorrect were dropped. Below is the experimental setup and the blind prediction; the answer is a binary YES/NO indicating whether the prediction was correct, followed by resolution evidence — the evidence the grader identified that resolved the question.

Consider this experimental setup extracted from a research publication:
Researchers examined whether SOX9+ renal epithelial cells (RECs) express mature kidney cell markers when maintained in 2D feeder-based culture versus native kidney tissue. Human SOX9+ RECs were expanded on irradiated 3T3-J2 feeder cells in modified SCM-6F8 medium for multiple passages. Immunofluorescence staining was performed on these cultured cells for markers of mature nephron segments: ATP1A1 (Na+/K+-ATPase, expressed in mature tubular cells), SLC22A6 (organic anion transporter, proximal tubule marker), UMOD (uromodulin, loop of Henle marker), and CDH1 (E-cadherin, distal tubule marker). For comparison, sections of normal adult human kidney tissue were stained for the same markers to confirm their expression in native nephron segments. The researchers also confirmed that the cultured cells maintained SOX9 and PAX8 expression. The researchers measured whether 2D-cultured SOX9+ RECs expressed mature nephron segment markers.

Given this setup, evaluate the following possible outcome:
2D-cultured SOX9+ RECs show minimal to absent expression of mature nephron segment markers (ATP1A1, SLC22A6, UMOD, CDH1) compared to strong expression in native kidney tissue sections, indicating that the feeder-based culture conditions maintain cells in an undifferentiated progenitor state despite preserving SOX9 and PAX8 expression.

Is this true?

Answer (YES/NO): YES